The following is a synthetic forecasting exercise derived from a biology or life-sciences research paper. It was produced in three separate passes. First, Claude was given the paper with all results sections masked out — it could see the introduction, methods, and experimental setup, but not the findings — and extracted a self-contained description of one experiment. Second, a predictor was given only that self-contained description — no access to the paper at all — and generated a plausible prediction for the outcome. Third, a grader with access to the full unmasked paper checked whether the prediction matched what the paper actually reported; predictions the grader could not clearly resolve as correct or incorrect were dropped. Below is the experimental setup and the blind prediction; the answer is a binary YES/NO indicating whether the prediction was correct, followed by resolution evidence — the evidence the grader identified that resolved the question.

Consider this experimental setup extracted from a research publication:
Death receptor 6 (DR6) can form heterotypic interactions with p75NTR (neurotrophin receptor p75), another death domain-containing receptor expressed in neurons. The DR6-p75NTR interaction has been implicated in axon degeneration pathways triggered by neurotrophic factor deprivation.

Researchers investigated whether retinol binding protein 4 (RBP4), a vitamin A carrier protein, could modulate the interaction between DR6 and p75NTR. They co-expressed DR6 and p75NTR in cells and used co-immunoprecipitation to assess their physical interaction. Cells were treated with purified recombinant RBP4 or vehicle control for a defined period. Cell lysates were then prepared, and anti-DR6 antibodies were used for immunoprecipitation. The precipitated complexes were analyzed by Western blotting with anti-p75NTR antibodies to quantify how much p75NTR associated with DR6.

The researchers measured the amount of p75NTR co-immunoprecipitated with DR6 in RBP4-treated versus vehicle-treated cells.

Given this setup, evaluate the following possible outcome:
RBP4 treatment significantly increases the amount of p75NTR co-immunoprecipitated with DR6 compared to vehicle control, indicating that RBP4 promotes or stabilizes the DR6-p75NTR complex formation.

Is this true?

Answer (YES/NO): NO